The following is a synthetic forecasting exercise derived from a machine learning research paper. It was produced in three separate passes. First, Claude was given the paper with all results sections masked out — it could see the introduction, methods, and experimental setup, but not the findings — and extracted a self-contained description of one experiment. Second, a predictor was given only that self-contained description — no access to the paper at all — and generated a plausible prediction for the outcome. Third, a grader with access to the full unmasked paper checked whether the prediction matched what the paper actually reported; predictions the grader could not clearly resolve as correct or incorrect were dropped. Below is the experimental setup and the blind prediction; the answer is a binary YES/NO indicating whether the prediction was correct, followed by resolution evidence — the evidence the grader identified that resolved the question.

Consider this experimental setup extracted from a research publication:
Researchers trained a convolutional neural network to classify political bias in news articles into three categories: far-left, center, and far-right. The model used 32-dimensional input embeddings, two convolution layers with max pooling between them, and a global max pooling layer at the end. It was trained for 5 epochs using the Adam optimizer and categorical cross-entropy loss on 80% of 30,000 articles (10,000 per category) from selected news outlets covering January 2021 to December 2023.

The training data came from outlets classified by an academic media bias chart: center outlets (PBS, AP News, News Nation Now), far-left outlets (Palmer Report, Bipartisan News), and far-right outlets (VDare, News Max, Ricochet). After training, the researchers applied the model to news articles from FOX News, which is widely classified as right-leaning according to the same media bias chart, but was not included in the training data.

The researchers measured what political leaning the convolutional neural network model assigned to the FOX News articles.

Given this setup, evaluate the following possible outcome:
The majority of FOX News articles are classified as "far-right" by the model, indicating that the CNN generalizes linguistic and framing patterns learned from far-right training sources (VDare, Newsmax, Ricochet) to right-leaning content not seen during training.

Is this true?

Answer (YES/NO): NO